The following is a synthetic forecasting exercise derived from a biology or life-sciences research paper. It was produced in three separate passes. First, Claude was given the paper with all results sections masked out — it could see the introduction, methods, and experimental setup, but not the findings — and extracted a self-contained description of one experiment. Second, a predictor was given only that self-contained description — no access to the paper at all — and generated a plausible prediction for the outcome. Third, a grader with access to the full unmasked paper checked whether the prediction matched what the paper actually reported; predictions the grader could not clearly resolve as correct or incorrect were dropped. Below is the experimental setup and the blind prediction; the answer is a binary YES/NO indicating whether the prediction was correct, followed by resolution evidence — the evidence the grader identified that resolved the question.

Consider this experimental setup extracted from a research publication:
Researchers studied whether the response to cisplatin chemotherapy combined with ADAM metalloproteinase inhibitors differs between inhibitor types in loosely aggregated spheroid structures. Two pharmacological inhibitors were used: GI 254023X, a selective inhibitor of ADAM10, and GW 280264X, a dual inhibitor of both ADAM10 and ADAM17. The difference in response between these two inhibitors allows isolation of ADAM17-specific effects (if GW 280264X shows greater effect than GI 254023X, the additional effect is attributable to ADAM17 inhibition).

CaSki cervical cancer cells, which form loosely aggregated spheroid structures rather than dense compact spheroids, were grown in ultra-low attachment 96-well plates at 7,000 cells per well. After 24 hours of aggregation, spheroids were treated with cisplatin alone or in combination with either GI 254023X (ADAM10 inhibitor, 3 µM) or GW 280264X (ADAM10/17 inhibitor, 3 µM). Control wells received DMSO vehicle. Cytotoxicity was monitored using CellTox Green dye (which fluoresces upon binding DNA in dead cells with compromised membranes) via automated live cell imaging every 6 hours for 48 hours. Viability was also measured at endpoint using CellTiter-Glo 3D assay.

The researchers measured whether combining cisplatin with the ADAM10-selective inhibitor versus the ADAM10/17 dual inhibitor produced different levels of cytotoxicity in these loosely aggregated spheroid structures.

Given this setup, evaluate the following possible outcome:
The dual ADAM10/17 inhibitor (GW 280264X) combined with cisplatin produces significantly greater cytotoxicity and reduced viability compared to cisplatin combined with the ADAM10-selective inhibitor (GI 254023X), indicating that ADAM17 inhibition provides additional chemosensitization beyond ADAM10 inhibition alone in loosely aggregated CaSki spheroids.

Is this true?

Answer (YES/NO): YES